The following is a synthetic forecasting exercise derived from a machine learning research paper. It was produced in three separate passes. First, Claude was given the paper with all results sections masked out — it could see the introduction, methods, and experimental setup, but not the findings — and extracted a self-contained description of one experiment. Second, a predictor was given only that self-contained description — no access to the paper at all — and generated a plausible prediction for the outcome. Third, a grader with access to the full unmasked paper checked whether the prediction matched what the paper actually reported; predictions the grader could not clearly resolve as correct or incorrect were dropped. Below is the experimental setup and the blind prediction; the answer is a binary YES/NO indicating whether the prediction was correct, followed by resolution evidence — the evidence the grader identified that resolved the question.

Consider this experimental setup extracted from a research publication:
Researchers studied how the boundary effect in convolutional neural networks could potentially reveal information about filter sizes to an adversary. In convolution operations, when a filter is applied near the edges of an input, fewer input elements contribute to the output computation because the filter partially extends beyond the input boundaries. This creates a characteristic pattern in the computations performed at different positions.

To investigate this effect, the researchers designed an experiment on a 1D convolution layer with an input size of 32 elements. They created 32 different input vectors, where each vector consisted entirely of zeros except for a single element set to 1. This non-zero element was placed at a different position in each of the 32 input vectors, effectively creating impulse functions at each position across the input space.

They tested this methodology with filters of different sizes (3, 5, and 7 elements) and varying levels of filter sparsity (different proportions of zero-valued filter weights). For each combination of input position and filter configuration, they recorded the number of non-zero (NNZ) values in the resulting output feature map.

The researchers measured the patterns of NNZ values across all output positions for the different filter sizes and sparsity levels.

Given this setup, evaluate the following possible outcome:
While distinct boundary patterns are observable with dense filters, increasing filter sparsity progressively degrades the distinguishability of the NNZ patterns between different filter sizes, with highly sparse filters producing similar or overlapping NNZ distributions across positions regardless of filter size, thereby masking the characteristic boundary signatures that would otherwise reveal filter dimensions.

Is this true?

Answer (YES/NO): NO